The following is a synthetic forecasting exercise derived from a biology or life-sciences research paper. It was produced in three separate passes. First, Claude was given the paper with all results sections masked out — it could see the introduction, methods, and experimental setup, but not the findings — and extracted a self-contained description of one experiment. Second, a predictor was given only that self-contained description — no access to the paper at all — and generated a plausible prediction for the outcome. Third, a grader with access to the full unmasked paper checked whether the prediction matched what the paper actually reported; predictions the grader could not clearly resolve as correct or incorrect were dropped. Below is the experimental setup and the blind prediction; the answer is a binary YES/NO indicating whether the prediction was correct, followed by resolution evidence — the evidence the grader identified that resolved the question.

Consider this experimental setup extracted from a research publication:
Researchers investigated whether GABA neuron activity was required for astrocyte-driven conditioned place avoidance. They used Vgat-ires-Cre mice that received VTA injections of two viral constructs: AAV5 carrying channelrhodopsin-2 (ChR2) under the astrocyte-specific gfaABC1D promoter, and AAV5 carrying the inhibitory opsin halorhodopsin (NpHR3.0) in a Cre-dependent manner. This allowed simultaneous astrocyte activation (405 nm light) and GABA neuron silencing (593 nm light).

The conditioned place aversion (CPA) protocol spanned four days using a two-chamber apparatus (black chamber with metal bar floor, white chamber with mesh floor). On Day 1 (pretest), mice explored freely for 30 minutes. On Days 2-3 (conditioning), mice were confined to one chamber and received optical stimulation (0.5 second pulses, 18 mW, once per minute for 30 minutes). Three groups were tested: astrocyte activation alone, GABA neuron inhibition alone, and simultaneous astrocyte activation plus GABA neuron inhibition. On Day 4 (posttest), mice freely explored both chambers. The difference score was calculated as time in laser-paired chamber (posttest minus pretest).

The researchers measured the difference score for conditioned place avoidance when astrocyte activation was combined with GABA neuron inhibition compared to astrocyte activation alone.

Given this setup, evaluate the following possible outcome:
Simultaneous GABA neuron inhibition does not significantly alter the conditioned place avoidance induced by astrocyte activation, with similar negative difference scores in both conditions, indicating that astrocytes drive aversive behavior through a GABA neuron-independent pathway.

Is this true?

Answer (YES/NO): NO